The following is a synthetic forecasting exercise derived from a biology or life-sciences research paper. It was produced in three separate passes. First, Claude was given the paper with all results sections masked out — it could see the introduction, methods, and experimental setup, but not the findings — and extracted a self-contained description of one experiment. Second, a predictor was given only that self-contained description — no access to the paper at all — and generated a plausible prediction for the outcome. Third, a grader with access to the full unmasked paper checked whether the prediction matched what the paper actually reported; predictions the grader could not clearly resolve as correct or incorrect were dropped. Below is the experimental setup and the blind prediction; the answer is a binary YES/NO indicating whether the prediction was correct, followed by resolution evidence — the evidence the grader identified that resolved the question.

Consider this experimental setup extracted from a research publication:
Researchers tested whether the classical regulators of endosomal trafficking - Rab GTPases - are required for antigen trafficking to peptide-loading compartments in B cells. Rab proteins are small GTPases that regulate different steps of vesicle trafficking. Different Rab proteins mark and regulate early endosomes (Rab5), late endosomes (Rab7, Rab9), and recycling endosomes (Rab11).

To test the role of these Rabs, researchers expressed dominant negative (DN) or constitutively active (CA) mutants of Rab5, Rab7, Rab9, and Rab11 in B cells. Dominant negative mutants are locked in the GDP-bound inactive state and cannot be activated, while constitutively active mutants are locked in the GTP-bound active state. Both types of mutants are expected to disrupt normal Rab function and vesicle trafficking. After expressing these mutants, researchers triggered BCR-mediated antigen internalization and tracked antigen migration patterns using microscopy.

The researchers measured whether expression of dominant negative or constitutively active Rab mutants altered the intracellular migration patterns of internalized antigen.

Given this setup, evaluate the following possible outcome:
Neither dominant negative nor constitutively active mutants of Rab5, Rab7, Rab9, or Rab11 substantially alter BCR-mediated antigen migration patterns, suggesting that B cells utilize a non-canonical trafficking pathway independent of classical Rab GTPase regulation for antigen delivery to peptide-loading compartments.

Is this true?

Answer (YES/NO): YES